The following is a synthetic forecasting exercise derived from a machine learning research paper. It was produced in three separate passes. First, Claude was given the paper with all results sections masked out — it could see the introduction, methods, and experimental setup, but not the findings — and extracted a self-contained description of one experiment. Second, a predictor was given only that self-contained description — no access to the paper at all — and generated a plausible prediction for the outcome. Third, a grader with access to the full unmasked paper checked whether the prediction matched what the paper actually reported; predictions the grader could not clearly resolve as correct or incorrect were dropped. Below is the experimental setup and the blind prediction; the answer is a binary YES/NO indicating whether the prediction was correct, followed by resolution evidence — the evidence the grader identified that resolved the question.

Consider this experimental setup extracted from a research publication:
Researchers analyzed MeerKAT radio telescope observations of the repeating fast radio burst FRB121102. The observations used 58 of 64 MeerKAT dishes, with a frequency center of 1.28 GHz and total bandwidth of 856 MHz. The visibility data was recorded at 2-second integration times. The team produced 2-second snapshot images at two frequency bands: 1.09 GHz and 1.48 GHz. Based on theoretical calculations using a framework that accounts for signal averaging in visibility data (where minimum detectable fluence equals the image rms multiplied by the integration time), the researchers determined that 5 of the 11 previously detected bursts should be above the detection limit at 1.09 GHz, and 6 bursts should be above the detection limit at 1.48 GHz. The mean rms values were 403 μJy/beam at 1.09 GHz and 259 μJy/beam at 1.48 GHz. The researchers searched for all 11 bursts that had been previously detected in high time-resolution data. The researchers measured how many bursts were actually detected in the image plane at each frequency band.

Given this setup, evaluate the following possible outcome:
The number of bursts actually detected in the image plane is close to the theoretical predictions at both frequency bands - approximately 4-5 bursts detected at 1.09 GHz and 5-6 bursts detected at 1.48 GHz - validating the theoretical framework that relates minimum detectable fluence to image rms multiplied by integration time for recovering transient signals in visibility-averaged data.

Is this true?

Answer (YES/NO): NO